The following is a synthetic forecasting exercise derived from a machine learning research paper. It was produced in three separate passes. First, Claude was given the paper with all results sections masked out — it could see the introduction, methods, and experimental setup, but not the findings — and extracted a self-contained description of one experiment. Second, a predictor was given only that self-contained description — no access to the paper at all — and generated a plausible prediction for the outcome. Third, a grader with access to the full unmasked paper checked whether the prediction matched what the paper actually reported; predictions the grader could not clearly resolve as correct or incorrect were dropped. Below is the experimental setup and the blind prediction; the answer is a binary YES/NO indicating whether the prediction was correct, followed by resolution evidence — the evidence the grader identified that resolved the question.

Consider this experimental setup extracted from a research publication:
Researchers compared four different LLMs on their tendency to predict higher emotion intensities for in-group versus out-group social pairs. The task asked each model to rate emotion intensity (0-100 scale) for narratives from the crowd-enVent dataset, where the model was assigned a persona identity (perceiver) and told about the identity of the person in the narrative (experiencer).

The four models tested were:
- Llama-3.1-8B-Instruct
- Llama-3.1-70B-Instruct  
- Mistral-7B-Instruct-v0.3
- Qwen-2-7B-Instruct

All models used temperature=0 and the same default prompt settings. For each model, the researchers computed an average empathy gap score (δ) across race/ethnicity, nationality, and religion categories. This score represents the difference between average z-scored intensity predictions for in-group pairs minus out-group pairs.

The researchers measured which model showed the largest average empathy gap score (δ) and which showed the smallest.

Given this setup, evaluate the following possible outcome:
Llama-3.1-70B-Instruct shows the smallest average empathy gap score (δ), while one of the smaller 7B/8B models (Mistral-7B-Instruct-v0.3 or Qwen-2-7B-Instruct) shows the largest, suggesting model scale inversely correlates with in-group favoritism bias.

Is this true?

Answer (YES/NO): NO